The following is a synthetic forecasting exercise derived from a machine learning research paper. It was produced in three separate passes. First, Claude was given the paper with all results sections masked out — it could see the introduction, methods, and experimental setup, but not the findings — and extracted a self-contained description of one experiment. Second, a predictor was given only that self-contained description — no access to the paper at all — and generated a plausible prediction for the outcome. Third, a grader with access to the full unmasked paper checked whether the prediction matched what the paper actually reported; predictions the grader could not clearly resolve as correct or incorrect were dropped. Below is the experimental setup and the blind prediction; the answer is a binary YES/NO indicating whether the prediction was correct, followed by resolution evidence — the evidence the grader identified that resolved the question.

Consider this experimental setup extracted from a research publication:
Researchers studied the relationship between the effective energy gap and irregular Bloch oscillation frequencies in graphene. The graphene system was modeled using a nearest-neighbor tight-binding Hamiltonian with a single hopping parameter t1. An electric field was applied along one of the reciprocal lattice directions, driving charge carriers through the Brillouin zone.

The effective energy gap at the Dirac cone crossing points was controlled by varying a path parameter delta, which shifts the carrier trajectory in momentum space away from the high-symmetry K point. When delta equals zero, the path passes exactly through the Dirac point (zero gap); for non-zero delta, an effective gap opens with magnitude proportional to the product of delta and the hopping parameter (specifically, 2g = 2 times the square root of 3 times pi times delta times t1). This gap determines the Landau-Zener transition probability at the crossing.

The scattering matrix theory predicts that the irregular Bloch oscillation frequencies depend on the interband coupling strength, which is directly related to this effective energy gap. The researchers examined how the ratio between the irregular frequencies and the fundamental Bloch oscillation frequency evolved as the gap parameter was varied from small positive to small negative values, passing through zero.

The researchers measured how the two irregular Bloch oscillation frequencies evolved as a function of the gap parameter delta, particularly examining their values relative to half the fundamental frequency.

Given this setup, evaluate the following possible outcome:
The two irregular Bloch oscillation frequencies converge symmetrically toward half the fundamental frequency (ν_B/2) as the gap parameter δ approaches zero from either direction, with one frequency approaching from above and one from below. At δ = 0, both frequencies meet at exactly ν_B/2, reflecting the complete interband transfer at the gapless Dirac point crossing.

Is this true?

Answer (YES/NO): NO